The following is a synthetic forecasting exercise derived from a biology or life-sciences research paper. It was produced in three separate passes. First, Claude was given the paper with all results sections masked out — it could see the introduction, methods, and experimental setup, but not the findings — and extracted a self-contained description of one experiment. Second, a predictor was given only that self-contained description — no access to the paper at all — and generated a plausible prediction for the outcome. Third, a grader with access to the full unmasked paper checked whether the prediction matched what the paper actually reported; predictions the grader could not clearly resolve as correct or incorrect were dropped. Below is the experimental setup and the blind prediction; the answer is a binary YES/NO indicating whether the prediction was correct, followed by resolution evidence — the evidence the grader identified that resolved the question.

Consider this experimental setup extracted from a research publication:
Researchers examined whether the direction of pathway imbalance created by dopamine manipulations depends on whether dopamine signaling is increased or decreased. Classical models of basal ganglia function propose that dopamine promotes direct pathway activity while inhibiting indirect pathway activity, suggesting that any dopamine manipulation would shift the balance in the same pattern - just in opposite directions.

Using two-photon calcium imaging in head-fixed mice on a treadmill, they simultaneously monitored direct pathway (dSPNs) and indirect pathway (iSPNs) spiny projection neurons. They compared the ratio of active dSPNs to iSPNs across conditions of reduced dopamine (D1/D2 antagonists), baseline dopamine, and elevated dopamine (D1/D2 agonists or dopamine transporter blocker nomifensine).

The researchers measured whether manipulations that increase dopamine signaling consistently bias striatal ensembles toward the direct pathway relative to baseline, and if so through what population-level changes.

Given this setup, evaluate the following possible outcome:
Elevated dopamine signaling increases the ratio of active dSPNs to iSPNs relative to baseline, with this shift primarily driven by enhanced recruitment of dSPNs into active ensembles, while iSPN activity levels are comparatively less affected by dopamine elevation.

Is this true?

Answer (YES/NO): NO